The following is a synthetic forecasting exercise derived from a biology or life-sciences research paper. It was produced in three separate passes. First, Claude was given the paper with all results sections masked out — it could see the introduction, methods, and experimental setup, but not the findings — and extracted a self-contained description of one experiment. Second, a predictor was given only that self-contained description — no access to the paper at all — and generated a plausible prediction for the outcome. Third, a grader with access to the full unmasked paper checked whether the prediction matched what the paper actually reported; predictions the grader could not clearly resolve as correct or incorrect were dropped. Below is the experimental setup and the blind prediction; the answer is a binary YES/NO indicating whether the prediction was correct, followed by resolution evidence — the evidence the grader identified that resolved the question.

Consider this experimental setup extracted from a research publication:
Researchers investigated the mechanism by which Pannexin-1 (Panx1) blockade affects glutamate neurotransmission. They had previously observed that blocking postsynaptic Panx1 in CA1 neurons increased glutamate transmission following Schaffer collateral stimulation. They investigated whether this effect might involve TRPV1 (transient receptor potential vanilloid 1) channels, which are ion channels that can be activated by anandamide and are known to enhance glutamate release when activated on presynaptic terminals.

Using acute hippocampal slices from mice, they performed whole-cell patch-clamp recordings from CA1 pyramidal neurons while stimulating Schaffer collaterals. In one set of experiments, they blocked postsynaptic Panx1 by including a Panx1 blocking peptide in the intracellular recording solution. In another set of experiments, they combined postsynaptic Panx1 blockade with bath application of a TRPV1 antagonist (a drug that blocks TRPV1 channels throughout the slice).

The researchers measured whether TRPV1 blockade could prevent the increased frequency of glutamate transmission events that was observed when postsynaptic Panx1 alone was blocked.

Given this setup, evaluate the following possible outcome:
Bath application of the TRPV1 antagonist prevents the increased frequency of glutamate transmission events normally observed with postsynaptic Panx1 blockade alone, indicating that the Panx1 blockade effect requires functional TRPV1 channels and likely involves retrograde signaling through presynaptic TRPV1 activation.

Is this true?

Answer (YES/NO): YES